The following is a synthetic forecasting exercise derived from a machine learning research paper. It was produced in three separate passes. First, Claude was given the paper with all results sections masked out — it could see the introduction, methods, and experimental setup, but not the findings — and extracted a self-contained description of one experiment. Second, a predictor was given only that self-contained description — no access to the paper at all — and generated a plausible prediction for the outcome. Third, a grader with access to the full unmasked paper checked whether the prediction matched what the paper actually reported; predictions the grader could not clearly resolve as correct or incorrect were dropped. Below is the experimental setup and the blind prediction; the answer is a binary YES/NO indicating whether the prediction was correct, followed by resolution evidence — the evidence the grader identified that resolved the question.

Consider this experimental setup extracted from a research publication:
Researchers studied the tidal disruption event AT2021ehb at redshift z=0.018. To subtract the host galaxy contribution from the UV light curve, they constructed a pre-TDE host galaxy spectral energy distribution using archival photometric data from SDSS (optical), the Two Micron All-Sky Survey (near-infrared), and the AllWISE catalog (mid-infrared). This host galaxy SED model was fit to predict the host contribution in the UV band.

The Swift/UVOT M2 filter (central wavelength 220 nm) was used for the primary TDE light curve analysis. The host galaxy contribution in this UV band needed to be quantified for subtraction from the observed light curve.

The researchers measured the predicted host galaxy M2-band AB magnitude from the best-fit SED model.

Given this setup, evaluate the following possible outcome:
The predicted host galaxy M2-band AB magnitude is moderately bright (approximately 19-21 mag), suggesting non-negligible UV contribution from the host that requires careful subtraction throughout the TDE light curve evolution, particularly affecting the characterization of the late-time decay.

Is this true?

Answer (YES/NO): NO